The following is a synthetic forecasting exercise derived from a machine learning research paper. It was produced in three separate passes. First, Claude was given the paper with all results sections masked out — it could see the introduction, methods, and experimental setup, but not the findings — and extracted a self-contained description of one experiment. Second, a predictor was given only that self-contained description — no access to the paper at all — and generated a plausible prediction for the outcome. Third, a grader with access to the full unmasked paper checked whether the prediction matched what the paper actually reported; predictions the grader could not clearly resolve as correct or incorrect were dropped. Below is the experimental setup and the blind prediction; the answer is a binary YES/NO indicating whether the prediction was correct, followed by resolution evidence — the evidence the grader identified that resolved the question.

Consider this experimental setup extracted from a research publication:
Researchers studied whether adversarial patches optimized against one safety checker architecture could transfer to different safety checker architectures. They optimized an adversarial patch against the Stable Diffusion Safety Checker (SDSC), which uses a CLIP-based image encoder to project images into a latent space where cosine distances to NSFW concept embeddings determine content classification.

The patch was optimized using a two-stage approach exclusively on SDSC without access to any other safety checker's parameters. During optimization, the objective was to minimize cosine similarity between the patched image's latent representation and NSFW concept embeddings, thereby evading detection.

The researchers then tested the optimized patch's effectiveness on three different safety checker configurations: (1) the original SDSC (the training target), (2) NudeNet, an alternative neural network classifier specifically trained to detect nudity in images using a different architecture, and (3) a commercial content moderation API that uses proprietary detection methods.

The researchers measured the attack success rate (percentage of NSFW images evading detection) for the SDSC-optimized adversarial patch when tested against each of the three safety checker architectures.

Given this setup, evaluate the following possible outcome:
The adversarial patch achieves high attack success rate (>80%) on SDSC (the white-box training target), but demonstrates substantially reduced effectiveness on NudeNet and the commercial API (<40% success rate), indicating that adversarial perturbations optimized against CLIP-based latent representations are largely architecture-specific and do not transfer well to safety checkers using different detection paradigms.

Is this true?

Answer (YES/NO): NO